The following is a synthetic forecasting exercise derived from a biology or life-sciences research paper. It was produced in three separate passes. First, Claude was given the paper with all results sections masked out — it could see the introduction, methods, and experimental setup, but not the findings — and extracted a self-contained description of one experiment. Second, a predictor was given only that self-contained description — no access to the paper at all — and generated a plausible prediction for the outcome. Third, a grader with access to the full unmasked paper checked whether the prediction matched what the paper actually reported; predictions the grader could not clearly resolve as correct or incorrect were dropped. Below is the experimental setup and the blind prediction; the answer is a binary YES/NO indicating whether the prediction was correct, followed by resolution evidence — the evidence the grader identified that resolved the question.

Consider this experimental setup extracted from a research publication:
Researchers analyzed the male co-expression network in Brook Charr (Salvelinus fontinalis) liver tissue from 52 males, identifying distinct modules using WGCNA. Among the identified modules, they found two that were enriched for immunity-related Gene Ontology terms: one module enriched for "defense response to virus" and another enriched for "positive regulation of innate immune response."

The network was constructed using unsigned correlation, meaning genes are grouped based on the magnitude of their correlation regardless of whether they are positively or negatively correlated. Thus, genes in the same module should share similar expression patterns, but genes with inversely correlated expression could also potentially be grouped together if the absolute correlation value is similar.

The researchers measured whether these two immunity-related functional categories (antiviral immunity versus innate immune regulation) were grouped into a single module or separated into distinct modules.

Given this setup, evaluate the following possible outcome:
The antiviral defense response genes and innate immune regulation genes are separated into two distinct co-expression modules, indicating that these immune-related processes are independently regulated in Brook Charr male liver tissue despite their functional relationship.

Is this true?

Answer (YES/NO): YES